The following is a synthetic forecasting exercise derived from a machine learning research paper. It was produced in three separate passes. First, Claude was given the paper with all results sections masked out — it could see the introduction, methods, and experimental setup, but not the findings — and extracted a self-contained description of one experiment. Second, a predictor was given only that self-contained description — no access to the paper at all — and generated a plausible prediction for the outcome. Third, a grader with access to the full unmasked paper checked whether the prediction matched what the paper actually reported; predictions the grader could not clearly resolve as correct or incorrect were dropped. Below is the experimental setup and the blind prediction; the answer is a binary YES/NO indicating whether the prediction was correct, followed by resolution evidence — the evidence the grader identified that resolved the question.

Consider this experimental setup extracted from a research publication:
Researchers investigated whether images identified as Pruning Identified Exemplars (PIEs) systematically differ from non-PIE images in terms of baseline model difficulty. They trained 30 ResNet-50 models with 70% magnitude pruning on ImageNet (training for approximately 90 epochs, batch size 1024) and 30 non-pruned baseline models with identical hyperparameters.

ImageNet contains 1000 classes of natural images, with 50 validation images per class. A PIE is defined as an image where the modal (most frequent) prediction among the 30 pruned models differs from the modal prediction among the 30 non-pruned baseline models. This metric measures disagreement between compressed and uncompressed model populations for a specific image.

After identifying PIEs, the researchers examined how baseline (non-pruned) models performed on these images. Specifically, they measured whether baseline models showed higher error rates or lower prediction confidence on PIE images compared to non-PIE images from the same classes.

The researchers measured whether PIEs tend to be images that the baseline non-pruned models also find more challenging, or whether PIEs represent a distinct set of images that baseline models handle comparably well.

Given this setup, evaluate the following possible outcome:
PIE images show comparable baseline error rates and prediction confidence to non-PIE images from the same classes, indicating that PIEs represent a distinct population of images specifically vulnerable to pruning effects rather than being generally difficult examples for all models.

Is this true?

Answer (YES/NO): NO